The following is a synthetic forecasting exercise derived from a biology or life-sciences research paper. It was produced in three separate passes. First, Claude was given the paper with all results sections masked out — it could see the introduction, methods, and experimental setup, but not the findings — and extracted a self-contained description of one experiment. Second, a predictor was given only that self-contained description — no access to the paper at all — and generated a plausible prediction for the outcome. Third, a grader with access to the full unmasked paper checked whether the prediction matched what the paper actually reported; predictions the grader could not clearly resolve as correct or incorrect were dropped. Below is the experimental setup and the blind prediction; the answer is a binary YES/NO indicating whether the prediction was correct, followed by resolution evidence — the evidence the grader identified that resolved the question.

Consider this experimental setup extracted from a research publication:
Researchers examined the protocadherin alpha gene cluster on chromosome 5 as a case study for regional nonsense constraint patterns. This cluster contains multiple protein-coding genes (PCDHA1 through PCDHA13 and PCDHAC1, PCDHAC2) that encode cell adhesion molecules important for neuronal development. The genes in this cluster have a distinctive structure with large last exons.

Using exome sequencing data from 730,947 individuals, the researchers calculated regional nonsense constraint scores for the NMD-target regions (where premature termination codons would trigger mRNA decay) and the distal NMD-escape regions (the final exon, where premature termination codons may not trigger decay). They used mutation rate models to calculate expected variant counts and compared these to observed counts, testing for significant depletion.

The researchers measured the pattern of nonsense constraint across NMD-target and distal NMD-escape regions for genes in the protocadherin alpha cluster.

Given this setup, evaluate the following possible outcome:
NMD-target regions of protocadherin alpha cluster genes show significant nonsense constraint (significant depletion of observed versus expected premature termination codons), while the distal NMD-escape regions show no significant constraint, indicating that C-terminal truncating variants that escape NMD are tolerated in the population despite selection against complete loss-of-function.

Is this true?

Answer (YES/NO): NO